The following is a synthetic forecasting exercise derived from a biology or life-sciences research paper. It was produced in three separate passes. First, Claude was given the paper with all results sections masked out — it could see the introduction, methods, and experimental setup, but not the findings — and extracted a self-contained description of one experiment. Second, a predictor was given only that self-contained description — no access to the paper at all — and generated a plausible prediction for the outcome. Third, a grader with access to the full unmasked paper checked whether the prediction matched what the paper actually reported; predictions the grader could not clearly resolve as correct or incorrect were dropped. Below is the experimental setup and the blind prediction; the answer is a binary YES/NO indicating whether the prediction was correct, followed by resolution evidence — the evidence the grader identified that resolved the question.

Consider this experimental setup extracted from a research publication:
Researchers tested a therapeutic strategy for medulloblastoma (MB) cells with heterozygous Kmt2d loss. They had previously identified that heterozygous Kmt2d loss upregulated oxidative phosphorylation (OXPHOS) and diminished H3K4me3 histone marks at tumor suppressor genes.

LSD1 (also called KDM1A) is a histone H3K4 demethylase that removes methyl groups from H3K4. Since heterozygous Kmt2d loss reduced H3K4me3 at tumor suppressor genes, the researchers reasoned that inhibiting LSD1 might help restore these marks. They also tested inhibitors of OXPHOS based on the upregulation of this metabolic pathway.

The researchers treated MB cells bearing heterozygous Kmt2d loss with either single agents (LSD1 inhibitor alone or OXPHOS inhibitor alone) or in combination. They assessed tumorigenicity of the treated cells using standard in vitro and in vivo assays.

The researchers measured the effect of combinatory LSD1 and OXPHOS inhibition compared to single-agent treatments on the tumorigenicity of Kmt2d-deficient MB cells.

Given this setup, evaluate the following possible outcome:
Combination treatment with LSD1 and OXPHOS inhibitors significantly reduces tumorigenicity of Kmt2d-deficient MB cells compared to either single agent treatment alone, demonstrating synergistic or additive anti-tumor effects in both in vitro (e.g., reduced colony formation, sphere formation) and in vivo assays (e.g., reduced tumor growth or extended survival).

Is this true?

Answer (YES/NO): YES